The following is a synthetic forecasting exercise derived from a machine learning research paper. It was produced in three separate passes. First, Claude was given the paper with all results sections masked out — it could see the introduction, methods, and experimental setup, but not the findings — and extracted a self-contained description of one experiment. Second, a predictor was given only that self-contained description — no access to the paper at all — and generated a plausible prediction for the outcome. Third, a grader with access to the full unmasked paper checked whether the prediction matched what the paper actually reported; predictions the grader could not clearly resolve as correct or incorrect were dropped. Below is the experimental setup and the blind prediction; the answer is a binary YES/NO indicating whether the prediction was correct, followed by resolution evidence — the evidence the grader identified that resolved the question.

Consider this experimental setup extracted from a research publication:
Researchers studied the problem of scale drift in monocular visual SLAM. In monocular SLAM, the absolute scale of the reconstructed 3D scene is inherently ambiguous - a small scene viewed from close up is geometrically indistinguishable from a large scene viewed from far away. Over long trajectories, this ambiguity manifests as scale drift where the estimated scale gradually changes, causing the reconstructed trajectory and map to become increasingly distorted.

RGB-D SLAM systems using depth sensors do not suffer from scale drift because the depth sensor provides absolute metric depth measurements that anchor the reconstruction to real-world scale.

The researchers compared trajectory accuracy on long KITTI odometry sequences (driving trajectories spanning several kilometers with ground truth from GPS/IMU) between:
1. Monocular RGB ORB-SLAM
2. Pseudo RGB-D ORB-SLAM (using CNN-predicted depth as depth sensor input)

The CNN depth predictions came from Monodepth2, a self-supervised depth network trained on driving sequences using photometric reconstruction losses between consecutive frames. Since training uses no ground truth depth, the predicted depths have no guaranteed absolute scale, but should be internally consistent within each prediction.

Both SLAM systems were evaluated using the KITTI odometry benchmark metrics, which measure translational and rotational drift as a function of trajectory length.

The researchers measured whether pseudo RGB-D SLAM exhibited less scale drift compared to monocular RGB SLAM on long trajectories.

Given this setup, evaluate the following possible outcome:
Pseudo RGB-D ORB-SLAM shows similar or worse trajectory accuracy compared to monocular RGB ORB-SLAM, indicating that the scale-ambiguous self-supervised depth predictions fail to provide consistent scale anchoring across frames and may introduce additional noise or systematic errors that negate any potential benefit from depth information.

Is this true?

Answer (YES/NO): NO